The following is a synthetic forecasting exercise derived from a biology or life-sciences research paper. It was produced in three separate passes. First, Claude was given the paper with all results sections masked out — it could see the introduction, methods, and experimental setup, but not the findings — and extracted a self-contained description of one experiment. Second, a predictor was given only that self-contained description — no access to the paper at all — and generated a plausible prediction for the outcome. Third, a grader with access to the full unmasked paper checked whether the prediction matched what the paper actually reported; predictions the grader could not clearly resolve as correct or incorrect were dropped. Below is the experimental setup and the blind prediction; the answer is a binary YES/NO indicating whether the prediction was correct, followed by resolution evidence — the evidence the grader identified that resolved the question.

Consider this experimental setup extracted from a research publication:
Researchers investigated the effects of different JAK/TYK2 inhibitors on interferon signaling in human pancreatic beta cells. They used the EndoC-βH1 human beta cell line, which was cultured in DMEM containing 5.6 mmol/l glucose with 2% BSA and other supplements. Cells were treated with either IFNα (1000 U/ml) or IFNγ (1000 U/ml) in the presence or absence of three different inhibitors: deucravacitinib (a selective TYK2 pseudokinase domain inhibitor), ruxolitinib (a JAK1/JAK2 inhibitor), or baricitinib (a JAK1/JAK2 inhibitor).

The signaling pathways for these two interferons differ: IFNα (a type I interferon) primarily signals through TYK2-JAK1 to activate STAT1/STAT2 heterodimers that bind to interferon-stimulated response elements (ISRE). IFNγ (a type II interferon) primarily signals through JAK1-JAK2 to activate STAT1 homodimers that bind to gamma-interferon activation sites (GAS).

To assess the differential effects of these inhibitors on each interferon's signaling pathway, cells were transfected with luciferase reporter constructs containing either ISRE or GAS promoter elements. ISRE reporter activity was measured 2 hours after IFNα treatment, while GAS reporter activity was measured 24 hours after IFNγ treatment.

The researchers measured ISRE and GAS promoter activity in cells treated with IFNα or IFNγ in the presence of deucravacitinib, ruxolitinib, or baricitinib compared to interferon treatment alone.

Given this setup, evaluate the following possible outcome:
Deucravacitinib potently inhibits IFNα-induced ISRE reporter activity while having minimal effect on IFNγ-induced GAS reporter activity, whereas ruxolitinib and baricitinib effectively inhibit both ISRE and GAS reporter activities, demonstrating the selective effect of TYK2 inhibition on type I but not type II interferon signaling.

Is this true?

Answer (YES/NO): YES